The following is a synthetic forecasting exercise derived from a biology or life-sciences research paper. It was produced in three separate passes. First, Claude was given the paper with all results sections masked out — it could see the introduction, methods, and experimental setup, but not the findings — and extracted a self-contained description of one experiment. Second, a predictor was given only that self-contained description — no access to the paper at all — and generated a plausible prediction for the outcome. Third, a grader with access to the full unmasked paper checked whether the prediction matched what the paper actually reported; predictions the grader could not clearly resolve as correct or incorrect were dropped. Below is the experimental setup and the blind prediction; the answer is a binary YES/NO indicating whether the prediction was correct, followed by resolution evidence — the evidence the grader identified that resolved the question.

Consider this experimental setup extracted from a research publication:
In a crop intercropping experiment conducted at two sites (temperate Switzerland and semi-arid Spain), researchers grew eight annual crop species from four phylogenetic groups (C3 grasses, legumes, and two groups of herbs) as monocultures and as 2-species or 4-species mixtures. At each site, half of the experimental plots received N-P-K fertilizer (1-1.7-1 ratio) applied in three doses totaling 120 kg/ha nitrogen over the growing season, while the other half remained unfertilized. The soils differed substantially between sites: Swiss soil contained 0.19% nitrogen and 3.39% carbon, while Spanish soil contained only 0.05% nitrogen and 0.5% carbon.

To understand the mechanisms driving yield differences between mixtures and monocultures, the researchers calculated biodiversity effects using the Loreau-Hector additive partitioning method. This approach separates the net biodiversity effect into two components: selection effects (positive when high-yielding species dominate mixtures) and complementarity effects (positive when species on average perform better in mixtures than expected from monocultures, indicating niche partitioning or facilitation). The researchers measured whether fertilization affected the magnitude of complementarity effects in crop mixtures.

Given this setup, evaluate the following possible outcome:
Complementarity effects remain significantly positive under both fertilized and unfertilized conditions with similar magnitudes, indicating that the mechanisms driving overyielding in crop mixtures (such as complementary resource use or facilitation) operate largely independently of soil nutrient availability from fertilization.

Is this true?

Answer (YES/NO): YES